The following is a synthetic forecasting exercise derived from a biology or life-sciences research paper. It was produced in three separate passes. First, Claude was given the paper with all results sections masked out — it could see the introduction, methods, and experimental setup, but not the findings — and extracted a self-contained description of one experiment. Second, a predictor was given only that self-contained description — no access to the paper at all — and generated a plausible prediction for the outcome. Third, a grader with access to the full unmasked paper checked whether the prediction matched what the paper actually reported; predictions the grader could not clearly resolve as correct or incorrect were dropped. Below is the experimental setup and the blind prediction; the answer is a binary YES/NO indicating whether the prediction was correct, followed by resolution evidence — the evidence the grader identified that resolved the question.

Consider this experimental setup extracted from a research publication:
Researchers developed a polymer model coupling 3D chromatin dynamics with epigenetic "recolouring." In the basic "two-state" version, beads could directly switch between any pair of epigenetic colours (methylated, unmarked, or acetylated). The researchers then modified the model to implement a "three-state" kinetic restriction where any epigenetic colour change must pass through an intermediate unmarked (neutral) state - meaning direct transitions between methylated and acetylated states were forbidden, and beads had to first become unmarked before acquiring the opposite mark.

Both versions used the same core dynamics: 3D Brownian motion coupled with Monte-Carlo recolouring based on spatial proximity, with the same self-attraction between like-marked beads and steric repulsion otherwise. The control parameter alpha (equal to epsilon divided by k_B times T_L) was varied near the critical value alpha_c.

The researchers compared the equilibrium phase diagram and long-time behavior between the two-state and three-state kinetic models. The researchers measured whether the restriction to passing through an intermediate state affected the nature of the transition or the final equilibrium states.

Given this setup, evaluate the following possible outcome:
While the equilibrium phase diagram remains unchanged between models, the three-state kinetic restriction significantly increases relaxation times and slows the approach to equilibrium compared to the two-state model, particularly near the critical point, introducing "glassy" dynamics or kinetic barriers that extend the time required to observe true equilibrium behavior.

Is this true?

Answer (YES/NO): YES